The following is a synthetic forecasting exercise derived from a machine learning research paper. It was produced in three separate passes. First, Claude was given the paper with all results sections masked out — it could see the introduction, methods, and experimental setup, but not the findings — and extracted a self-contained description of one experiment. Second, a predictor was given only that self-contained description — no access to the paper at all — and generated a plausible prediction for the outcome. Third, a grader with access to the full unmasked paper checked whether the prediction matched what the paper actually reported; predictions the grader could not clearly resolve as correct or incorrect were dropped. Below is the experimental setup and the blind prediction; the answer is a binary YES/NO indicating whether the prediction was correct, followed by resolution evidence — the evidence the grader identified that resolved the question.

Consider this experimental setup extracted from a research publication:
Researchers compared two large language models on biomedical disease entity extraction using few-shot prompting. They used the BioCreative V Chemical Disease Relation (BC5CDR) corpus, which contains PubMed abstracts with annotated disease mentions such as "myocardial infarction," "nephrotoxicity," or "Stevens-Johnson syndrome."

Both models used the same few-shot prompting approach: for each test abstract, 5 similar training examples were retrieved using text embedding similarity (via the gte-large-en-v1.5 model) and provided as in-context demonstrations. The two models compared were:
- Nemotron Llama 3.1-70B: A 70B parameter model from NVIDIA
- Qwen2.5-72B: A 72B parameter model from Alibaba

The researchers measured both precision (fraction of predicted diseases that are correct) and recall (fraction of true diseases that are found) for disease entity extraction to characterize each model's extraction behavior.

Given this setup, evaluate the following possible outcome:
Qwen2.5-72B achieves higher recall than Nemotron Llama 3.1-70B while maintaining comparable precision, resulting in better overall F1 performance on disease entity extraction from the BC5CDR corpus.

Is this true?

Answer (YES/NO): NO